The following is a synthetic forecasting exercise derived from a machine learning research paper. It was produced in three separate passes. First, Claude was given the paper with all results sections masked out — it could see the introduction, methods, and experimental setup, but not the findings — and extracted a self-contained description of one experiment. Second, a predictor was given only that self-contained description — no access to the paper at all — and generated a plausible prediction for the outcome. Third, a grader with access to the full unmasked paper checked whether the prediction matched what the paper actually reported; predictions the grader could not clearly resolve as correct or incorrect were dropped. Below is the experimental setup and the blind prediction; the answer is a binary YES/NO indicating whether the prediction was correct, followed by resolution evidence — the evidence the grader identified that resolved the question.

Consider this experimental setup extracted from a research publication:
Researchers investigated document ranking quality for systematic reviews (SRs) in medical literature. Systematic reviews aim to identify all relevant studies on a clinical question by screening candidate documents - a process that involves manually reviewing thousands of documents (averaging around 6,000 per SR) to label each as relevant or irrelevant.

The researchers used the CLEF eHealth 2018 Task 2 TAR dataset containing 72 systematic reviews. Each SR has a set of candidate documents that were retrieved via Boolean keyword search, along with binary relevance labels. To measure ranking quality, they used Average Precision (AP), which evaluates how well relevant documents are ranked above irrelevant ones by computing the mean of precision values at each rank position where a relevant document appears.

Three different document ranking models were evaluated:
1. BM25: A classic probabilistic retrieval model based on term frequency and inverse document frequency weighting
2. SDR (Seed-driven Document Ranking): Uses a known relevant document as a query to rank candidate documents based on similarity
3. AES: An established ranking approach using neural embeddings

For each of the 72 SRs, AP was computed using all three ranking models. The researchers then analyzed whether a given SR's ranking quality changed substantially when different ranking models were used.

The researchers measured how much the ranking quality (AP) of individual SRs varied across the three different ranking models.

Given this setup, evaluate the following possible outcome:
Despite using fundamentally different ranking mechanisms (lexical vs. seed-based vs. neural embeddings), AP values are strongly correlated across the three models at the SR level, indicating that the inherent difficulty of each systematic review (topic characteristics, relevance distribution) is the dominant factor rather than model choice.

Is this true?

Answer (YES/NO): YES